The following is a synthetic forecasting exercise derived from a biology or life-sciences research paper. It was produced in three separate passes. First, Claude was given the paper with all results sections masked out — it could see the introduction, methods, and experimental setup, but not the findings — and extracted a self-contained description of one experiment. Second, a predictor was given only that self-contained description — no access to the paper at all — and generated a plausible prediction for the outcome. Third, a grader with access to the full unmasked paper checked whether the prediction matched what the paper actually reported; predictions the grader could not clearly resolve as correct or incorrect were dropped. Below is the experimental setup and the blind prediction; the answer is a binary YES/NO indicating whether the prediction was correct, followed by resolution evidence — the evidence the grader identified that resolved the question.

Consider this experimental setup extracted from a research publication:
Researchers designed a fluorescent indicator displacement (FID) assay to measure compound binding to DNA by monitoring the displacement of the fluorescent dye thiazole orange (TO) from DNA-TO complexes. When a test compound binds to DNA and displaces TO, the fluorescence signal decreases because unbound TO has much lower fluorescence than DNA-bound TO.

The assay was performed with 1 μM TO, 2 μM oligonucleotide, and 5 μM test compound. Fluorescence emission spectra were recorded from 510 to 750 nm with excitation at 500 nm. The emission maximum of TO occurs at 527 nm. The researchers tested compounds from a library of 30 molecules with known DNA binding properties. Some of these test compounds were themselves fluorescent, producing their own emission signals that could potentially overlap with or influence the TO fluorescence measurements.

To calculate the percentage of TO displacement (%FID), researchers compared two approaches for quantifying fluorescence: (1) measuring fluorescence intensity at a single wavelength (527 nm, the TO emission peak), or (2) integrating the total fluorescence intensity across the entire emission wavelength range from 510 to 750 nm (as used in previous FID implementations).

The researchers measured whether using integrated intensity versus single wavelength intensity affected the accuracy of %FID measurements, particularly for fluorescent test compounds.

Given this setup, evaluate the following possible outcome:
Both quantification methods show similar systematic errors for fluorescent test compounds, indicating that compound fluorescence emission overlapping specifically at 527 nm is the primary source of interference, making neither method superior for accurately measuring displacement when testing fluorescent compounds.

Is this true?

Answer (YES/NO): NO